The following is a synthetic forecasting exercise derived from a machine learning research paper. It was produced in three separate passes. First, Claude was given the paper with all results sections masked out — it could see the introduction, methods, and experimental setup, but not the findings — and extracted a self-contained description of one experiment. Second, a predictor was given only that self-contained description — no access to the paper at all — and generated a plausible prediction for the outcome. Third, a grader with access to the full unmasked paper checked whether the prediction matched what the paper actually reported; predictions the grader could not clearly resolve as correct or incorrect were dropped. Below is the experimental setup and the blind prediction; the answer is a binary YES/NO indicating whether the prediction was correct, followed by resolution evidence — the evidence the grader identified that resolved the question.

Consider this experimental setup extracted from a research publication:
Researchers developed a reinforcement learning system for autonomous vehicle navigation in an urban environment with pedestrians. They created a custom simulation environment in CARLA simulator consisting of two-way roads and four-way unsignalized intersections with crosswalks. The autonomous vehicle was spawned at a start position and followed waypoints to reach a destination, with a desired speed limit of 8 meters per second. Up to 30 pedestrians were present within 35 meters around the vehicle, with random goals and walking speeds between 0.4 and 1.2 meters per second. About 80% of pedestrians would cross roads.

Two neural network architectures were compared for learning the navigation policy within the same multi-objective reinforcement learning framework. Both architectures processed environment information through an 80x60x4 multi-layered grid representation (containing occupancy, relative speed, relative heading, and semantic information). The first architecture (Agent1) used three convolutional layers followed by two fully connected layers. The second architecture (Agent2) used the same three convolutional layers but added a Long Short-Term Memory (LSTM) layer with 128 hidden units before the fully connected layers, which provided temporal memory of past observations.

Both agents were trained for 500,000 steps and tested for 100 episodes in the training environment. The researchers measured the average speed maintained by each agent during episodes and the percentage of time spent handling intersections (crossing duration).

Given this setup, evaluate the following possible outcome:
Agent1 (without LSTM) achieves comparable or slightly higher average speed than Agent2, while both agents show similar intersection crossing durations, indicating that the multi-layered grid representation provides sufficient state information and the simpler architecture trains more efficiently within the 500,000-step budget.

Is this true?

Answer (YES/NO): NO